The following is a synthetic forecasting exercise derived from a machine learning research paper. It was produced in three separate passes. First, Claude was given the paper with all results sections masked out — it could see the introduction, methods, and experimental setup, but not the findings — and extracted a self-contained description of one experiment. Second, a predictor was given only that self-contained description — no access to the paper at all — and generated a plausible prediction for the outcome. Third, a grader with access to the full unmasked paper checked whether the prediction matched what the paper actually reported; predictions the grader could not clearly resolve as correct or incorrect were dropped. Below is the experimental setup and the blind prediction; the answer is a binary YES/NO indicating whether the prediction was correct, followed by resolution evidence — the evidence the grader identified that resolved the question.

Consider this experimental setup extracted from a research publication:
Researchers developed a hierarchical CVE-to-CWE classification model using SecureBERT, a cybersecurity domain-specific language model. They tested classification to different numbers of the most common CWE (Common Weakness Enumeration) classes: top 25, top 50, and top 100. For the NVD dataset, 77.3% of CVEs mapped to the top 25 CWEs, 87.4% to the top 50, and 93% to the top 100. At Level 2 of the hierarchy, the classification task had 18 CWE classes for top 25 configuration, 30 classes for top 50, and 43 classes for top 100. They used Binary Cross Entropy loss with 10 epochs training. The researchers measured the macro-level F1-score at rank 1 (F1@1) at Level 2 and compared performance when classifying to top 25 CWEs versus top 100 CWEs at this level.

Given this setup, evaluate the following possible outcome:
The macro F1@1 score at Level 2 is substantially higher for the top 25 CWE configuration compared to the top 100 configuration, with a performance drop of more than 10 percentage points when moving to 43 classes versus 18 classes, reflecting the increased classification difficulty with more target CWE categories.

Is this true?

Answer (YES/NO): NO